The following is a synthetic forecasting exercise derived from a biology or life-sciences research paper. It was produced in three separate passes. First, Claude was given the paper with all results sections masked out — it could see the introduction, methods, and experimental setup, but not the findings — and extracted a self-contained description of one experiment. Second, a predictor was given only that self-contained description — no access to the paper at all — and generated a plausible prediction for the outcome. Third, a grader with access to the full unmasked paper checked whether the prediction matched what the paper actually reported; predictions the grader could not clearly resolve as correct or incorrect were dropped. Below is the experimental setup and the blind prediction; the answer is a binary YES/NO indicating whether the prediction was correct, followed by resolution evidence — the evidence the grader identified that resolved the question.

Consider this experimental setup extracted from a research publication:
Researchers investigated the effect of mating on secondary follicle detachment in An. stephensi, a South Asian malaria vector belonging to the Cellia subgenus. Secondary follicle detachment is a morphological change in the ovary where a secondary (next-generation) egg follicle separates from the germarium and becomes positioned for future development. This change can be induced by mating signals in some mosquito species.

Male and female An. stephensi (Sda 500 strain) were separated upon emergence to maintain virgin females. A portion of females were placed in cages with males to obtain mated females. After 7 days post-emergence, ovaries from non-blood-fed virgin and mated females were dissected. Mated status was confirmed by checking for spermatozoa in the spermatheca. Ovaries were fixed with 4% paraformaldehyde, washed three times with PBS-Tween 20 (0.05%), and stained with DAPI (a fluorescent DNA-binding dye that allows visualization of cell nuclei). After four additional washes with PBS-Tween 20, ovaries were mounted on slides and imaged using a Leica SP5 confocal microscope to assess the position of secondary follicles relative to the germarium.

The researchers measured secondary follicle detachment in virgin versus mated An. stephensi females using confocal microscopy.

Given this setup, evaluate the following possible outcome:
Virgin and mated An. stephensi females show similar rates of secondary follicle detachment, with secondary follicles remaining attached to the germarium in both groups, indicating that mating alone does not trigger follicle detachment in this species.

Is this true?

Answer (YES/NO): NO